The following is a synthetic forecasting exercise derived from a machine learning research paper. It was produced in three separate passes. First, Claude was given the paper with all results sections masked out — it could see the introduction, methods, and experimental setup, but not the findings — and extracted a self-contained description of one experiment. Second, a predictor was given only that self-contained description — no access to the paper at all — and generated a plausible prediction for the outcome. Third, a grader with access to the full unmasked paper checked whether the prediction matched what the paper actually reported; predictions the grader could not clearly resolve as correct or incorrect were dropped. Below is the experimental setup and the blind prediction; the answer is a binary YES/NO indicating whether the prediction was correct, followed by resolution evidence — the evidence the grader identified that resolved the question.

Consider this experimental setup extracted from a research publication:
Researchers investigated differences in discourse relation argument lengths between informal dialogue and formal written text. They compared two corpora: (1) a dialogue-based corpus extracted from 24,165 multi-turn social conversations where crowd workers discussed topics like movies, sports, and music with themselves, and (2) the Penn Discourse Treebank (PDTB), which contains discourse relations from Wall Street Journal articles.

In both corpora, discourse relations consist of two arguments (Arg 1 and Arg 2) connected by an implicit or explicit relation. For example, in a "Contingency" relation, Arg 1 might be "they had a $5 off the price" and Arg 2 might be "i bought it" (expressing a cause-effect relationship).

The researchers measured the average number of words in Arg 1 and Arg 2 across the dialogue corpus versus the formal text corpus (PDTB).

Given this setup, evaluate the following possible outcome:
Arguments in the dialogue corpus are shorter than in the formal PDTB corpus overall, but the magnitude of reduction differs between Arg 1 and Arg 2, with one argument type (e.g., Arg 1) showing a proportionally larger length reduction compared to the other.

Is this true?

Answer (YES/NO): NO